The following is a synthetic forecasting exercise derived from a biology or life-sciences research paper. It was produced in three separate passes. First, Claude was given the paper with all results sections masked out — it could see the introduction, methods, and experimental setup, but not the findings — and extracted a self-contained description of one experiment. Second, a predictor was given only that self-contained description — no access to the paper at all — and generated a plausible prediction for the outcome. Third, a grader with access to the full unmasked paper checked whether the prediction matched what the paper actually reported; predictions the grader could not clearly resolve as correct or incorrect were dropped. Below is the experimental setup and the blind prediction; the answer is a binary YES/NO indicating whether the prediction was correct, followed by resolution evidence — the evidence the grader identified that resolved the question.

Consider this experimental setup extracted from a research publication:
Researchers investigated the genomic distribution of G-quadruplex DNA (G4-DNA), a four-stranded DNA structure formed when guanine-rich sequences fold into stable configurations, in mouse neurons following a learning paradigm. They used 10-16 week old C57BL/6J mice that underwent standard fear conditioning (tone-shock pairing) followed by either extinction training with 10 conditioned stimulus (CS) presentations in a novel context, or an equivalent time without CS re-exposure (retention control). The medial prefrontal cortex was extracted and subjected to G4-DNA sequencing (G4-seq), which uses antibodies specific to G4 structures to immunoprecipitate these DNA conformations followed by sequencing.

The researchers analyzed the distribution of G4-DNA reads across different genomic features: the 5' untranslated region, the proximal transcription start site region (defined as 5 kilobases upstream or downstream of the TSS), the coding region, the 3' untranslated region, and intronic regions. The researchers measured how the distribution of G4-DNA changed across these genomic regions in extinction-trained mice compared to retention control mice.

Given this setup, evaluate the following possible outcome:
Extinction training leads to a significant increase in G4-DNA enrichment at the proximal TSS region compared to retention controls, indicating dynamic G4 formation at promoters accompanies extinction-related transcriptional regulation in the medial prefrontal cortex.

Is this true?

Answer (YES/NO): YES